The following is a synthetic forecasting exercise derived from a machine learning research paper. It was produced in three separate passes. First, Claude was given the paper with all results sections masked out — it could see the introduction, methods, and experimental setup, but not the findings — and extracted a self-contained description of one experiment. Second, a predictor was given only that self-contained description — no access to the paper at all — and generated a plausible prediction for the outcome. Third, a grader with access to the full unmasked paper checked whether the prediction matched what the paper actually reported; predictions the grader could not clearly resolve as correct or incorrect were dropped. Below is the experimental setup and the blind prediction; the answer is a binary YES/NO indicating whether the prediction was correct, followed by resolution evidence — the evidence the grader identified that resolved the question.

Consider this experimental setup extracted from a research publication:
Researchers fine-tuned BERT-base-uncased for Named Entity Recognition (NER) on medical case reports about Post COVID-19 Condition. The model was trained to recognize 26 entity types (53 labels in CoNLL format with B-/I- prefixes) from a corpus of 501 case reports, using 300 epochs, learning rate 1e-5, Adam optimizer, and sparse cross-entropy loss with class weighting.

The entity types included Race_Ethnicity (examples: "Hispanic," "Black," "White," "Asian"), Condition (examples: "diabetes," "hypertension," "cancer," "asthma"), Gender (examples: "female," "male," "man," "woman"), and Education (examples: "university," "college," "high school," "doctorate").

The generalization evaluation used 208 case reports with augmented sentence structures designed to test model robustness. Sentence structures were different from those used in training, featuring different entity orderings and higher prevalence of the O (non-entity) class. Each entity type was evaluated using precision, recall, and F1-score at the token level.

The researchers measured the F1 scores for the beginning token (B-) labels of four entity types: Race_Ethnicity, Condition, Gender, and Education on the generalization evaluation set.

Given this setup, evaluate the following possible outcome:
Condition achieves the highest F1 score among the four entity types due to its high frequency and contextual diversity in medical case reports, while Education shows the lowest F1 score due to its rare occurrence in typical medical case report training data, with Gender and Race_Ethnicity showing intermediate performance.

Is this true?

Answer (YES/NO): NO